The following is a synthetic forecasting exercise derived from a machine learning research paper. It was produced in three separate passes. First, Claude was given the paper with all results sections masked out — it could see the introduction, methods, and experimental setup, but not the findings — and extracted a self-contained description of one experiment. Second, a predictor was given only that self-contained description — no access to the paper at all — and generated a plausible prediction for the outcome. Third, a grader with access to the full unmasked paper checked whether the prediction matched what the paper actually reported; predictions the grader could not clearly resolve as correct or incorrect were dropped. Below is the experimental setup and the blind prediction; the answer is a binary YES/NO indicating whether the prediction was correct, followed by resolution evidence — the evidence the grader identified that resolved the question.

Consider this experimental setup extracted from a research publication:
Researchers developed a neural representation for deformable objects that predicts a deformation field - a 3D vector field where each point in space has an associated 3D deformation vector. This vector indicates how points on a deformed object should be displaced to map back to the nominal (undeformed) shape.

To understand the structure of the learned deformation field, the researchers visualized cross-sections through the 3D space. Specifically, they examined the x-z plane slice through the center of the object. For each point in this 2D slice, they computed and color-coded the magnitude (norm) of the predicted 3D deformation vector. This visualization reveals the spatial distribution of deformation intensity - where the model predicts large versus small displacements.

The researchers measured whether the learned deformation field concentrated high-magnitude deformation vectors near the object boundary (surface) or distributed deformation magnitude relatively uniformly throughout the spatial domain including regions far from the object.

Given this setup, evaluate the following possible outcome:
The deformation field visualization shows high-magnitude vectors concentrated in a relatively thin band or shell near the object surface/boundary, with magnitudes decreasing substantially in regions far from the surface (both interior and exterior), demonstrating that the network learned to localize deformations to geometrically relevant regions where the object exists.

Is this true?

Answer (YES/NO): YES